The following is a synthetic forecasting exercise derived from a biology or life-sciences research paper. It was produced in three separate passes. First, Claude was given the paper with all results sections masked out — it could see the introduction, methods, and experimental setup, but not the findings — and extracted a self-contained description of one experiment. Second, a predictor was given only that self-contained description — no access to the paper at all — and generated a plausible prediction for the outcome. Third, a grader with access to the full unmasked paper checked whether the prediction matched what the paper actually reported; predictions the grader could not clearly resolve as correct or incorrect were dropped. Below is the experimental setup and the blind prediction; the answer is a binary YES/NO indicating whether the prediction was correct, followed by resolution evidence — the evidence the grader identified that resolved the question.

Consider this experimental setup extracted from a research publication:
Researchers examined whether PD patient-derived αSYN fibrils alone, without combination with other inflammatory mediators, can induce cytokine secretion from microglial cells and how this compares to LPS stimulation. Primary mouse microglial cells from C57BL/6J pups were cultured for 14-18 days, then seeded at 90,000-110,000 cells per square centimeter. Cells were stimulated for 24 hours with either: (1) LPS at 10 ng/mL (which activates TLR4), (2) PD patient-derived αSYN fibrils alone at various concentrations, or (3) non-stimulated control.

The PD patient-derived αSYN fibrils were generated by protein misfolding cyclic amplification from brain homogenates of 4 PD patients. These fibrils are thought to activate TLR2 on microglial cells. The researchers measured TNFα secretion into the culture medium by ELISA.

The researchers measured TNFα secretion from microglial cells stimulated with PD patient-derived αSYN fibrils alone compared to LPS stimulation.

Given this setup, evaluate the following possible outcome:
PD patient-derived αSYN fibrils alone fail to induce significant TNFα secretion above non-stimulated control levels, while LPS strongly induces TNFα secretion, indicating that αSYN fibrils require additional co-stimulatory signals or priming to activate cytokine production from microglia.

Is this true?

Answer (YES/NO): NO